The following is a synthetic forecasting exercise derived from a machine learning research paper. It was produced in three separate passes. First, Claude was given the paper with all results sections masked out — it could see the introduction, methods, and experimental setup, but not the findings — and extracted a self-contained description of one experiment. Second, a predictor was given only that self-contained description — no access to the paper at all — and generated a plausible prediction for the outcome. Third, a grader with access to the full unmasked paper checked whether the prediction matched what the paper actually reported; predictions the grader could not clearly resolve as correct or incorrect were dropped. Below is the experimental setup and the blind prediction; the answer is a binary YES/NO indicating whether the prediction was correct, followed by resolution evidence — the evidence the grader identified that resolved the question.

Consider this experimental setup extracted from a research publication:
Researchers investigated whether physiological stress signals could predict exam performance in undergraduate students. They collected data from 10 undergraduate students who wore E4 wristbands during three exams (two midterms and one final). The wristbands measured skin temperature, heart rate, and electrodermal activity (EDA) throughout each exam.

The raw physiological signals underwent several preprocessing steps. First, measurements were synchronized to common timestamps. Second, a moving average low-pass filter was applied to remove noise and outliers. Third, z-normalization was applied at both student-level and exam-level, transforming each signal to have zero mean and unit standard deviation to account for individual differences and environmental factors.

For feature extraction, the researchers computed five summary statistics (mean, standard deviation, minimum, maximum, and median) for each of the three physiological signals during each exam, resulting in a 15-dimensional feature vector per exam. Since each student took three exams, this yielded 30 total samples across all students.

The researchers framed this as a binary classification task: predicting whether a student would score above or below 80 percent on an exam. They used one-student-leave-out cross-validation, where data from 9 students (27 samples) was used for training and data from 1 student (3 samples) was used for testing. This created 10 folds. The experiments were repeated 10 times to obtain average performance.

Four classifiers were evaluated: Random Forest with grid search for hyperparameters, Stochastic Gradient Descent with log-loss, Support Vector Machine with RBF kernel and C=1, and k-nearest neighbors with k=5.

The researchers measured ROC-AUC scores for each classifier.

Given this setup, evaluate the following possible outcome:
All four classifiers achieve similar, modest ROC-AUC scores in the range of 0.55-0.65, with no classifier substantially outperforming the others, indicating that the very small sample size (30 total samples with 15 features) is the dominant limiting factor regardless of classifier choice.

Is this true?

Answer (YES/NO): NO